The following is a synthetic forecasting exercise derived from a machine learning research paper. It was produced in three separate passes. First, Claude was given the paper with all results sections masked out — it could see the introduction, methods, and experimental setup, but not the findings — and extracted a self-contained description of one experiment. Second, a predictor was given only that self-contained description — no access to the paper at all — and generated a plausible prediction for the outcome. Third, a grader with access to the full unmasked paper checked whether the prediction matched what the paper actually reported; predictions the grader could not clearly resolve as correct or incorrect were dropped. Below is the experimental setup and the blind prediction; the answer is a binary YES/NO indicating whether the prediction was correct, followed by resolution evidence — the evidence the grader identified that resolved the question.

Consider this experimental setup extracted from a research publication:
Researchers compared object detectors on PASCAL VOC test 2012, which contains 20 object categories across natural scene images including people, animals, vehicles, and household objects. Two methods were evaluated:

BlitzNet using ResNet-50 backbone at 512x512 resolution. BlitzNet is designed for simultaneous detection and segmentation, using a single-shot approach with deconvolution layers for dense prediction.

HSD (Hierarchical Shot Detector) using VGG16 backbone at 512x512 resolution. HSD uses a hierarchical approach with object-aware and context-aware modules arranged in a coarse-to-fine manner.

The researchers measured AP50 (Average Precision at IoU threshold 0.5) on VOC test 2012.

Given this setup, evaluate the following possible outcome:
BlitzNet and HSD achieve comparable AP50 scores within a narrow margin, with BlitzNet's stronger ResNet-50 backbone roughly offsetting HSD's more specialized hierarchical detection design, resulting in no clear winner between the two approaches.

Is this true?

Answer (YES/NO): NO